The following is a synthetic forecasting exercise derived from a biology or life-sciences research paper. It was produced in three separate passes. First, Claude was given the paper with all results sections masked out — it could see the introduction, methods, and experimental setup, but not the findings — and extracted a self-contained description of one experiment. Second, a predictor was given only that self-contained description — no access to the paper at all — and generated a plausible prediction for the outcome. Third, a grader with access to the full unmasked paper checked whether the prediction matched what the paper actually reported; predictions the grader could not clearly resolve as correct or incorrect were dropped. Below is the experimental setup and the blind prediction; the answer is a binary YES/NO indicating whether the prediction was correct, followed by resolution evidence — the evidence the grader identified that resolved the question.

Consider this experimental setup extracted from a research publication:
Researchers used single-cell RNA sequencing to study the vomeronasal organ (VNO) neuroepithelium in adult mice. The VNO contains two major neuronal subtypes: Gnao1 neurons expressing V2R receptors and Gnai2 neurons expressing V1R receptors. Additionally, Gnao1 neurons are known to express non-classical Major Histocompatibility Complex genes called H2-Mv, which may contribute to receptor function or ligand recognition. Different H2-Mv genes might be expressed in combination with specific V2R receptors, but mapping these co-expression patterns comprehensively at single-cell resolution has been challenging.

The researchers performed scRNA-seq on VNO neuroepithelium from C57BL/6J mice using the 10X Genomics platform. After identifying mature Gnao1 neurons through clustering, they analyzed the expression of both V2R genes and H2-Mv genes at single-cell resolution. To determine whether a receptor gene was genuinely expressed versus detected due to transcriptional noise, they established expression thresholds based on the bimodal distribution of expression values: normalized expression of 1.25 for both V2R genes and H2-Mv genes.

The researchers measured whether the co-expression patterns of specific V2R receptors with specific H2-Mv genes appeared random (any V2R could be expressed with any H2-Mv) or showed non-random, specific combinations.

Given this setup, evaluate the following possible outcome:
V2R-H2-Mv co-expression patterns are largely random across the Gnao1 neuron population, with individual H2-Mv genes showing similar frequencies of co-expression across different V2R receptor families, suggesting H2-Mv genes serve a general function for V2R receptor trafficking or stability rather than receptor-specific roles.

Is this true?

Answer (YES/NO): NO